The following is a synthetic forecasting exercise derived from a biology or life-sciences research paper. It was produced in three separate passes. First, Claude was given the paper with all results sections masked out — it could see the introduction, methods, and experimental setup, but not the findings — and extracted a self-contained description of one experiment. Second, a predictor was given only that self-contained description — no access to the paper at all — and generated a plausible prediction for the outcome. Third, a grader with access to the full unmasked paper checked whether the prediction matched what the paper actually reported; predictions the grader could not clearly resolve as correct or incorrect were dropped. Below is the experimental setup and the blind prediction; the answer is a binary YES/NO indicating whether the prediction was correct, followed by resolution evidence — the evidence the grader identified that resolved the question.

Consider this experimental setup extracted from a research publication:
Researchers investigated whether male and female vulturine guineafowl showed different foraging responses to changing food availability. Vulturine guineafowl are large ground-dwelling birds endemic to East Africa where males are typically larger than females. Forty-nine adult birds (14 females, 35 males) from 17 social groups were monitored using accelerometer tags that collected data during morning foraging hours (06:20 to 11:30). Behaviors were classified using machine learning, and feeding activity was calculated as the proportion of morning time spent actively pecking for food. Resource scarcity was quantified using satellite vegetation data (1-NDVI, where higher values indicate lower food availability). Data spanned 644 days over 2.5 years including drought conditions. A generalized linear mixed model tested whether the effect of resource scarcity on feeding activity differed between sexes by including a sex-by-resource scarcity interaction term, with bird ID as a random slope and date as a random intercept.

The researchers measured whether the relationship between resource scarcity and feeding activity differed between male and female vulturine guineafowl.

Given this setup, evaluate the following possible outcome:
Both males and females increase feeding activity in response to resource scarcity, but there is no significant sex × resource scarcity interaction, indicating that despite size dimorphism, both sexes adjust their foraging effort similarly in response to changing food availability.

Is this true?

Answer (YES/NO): NO